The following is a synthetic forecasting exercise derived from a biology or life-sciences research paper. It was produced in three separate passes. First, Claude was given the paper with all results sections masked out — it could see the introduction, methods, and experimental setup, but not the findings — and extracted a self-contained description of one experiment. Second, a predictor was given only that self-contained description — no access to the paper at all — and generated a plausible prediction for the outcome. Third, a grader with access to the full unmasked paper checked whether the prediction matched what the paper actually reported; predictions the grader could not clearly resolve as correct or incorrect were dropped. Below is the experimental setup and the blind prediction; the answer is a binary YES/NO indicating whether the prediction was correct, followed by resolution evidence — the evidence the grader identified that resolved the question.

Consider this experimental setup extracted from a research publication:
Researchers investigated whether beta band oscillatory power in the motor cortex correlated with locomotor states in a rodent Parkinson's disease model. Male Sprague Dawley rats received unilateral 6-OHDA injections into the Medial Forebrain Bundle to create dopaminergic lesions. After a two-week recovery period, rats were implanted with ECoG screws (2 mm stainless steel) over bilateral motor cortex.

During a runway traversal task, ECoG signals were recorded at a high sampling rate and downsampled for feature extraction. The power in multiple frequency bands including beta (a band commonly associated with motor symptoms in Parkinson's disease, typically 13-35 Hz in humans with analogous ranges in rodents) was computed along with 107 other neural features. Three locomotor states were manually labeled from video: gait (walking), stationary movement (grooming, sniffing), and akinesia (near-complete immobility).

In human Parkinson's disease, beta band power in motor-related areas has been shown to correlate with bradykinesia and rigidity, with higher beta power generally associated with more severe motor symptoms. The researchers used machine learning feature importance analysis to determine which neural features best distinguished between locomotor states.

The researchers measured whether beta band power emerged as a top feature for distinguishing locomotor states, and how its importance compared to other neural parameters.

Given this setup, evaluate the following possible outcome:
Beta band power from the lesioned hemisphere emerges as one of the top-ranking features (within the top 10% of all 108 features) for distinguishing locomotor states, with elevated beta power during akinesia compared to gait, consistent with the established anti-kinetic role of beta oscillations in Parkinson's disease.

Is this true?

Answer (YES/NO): YES